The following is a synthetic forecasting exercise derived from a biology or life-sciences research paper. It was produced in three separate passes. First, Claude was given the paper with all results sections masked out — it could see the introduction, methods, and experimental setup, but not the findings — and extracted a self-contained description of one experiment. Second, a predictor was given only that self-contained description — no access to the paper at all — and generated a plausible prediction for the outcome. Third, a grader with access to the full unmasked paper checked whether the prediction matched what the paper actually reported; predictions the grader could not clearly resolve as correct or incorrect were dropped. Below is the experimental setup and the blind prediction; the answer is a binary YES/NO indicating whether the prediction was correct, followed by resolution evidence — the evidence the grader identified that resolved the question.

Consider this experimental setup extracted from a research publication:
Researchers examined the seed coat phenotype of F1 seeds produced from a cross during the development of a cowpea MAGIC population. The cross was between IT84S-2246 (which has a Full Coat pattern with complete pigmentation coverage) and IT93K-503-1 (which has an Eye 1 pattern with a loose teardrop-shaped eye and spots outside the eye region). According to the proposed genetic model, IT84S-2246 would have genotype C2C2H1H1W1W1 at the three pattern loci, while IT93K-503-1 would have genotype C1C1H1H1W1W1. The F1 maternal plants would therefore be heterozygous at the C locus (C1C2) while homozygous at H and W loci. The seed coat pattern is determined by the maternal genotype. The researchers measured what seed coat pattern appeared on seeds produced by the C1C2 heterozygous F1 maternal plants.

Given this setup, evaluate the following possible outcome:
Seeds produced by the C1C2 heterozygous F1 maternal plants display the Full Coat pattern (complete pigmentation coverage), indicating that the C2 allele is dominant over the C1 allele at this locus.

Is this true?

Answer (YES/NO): YES